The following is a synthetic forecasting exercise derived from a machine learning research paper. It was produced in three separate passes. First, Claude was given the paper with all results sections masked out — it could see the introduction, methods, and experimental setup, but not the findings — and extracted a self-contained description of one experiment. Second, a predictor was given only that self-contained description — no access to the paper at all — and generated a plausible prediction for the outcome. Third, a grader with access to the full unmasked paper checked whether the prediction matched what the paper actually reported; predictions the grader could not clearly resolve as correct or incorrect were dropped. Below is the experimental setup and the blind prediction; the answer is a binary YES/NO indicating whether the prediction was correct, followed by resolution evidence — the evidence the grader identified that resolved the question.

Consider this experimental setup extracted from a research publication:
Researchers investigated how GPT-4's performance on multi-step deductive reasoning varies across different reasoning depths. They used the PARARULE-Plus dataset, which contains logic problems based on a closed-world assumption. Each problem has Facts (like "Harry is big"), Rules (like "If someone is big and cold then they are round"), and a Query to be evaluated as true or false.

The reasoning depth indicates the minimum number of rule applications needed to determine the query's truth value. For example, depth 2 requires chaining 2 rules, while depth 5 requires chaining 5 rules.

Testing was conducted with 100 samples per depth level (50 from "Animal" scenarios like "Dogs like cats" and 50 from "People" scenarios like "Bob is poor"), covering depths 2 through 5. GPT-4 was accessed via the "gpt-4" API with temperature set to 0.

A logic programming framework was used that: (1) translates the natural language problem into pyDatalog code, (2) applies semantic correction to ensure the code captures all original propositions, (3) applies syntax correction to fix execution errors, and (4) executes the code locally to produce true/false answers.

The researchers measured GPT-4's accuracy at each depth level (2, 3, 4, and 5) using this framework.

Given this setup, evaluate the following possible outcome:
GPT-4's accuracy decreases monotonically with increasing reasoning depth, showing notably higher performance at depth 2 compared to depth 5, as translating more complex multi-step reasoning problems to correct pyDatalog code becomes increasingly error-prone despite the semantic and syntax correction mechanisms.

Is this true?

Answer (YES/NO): NO